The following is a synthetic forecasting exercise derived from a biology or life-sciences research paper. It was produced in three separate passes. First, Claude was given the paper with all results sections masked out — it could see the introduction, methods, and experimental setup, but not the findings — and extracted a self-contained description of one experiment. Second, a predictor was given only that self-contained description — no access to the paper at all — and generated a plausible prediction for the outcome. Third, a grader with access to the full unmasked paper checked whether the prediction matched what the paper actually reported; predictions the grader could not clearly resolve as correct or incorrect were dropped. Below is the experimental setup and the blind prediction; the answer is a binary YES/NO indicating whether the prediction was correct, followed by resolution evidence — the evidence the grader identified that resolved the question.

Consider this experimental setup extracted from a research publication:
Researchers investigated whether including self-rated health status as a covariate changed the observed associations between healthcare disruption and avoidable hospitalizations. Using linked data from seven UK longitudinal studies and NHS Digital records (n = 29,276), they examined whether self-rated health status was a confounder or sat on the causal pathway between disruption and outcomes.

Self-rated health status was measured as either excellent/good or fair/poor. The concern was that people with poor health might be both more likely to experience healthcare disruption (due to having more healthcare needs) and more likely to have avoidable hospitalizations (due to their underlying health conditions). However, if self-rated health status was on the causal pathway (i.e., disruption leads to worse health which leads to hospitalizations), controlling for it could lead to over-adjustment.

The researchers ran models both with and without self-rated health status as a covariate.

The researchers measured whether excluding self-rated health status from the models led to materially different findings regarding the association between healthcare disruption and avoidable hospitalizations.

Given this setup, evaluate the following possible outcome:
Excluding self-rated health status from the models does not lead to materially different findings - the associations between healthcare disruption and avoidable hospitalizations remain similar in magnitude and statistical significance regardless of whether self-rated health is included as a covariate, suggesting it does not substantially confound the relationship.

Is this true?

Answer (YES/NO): YES